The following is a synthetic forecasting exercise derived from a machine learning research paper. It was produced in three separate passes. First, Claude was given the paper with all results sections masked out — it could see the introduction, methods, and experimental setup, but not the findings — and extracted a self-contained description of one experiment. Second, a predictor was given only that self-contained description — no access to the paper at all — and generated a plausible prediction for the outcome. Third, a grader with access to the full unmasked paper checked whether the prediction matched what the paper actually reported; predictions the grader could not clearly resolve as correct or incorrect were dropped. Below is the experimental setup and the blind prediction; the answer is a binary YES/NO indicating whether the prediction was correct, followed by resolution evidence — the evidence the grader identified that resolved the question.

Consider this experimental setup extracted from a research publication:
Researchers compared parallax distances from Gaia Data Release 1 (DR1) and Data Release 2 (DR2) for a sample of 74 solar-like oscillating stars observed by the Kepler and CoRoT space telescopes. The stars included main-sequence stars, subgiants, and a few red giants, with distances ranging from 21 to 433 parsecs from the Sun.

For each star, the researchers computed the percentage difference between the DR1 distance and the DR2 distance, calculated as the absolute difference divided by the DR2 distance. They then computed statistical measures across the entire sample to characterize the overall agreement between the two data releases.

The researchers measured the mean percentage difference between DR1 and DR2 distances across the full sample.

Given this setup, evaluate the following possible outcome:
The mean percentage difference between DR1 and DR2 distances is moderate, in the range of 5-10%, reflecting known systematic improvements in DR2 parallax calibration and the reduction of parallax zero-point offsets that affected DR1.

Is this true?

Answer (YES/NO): NO